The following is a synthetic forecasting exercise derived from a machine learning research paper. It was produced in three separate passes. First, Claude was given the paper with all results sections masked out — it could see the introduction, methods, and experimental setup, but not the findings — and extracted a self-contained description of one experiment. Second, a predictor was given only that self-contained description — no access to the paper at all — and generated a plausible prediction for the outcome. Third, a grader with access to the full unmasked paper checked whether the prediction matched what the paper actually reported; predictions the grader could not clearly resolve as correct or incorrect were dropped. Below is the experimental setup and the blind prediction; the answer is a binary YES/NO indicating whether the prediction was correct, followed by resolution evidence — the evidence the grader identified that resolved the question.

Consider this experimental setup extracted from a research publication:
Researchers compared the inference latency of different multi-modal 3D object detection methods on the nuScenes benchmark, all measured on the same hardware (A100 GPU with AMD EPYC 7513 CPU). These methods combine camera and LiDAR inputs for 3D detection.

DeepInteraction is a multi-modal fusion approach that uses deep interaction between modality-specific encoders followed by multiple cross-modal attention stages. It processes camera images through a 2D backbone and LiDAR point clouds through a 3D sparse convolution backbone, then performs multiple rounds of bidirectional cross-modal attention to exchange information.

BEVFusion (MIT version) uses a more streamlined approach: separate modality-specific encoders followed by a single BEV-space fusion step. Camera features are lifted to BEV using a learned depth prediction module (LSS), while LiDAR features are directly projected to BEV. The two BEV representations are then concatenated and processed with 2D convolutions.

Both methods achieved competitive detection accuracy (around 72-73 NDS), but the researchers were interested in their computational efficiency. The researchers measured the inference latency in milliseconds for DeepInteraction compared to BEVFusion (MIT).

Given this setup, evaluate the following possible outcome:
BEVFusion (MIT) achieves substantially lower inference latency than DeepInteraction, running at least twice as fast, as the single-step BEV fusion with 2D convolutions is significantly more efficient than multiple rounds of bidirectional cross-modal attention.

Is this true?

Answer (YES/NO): YES